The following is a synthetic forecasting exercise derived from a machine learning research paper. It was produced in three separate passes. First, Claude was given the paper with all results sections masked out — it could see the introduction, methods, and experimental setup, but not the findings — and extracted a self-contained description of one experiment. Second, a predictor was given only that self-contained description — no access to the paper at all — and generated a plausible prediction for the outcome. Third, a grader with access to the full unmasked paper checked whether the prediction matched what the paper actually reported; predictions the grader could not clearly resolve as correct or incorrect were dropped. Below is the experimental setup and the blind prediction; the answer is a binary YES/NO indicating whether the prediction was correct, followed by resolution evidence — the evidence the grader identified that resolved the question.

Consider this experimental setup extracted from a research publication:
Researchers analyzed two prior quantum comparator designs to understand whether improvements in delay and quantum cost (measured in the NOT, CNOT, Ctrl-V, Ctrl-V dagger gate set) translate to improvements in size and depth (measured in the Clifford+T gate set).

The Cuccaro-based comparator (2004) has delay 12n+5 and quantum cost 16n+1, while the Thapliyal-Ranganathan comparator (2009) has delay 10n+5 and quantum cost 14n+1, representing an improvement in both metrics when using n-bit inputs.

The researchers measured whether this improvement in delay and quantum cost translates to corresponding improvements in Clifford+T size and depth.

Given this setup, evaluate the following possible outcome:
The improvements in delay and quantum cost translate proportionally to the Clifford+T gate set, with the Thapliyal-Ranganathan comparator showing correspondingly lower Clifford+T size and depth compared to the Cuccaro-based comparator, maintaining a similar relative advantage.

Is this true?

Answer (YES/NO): NO